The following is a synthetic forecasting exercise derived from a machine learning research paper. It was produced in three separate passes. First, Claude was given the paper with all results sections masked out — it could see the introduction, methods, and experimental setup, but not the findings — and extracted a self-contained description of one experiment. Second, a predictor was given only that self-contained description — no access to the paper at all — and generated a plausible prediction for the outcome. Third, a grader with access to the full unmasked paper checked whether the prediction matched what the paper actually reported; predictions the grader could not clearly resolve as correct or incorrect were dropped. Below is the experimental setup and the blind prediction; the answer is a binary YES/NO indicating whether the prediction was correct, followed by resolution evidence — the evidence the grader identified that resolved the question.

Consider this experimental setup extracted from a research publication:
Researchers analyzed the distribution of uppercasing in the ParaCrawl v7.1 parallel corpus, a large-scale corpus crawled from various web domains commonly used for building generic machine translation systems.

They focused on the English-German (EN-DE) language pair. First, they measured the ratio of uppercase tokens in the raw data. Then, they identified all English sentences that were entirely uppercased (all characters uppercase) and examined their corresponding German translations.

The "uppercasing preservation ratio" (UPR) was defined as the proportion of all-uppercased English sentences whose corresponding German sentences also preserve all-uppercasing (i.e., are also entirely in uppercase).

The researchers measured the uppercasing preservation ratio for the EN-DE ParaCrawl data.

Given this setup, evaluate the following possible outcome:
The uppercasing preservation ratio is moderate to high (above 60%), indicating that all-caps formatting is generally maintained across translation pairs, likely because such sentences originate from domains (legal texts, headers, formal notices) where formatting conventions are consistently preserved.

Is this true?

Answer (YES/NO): NO